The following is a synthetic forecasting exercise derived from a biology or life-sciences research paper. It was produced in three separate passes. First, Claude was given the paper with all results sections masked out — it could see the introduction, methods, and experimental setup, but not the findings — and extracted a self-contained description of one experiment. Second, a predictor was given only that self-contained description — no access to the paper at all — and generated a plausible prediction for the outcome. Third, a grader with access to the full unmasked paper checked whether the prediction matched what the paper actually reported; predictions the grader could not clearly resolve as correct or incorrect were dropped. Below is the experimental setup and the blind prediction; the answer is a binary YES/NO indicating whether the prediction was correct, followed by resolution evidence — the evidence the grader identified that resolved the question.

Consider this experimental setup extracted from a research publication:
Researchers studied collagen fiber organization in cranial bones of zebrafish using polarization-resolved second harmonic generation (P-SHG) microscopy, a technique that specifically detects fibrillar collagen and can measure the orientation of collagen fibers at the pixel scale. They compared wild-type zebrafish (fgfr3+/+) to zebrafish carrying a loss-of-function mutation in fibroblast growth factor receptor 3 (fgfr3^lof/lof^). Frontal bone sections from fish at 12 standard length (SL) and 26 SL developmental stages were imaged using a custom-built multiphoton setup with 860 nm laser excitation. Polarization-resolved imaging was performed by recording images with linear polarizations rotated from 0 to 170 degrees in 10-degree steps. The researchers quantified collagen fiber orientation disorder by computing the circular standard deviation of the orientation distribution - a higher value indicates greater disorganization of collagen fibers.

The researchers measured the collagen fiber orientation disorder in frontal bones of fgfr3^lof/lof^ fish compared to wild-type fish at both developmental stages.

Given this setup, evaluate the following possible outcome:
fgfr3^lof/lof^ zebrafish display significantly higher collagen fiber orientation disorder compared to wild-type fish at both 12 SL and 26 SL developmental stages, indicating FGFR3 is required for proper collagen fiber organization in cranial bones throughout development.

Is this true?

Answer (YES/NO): NO